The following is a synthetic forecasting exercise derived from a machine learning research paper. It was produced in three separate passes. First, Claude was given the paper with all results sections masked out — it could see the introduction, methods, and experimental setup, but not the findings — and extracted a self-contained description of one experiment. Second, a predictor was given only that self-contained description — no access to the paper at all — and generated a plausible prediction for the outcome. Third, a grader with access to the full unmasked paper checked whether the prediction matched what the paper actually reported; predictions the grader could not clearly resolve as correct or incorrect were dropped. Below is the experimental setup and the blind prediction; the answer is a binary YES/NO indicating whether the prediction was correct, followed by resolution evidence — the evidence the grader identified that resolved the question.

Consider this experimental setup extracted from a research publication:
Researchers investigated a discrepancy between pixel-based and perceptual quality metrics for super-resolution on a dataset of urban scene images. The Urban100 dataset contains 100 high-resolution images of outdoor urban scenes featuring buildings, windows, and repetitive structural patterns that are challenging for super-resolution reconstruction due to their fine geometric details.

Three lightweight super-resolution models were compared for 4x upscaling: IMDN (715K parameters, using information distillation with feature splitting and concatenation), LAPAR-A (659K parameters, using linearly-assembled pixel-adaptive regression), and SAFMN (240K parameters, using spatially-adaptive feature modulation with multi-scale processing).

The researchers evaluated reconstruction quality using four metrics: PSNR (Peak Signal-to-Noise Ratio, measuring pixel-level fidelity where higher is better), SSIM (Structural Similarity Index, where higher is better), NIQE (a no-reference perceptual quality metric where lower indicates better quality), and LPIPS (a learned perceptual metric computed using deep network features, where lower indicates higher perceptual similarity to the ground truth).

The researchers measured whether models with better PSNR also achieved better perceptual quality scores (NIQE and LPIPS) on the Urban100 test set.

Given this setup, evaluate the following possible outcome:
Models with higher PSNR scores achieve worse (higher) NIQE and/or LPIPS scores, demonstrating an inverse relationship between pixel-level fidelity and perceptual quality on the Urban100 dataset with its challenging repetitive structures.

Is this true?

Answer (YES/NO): NO